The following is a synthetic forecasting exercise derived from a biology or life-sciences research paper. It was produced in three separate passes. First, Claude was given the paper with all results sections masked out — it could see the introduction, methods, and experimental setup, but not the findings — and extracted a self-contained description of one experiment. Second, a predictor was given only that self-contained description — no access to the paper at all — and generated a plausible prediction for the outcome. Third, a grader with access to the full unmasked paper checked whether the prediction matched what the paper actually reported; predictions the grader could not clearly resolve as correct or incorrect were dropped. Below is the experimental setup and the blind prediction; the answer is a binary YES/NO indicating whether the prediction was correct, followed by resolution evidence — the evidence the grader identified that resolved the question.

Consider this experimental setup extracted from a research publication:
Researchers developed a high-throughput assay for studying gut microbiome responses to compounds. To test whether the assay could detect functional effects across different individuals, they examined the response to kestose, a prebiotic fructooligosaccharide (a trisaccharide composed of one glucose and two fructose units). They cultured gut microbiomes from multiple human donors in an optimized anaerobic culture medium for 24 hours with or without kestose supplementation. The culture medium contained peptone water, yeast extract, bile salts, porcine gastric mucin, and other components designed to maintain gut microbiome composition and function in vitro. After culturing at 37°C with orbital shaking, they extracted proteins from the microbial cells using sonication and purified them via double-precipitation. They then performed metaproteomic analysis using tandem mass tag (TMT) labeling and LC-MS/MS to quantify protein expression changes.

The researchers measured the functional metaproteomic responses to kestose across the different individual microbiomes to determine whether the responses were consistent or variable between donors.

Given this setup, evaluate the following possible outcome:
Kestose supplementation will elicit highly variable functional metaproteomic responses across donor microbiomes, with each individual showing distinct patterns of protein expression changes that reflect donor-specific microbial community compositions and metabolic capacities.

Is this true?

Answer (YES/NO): NO